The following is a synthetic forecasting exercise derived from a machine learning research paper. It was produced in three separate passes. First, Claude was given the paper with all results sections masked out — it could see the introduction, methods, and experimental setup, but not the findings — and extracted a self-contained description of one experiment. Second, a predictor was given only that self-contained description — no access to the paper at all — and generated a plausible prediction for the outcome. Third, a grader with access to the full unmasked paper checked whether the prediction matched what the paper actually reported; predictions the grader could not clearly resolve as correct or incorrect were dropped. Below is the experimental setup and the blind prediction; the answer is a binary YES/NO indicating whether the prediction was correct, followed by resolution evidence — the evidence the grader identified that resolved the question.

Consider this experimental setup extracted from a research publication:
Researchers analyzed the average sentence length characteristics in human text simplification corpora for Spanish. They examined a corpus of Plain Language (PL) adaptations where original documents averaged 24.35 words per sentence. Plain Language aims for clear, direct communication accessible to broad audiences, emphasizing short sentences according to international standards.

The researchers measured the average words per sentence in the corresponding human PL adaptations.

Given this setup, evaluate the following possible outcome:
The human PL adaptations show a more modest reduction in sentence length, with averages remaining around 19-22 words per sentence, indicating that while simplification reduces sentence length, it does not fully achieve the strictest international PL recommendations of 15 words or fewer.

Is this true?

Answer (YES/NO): YES